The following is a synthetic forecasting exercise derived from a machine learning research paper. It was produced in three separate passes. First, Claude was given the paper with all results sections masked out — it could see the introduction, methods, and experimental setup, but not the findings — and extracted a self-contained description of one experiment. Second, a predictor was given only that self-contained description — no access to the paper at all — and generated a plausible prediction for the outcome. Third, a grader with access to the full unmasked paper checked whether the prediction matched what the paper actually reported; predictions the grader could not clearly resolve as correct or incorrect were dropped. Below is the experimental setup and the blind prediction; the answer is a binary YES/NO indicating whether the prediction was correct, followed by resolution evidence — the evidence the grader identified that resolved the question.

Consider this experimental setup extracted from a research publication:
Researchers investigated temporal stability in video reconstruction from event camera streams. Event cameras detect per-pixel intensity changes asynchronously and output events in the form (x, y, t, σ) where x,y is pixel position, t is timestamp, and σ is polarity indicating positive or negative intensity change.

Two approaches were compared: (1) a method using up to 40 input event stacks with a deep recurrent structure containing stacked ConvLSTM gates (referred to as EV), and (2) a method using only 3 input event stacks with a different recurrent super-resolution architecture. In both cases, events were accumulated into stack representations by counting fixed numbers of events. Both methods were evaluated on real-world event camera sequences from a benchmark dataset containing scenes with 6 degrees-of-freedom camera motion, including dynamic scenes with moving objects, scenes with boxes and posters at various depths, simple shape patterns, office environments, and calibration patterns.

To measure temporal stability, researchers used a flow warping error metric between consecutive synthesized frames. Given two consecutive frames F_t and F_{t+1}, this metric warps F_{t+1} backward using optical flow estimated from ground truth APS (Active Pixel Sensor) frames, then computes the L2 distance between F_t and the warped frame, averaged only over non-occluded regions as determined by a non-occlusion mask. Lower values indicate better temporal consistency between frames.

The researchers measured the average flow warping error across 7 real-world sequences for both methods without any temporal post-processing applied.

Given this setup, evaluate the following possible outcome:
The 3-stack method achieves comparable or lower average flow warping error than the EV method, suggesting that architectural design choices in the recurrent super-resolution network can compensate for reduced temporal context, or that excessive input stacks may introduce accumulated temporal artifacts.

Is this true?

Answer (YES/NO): NO